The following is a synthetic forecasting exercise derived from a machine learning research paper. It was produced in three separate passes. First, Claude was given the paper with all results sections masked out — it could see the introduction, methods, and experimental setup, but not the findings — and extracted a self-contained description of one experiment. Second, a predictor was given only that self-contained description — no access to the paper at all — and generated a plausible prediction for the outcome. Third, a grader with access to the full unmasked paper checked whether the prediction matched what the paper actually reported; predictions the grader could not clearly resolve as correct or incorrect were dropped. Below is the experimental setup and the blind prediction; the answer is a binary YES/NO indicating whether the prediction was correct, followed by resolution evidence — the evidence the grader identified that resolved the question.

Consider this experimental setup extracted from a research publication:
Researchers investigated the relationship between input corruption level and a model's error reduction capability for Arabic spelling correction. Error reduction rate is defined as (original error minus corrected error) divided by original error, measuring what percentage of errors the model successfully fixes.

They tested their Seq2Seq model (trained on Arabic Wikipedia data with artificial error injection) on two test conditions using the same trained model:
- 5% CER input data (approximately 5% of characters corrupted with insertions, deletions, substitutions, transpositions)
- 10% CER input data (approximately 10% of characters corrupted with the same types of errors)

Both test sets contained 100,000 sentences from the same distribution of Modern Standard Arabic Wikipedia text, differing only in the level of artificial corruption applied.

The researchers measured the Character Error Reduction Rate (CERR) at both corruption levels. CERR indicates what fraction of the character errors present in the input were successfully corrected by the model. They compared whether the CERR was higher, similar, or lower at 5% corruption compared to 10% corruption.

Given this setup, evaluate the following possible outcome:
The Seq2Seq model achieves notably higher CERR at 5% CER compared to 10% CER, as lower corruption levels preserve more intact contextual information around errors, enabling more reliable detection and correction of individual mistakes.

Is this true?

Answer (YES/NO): YES